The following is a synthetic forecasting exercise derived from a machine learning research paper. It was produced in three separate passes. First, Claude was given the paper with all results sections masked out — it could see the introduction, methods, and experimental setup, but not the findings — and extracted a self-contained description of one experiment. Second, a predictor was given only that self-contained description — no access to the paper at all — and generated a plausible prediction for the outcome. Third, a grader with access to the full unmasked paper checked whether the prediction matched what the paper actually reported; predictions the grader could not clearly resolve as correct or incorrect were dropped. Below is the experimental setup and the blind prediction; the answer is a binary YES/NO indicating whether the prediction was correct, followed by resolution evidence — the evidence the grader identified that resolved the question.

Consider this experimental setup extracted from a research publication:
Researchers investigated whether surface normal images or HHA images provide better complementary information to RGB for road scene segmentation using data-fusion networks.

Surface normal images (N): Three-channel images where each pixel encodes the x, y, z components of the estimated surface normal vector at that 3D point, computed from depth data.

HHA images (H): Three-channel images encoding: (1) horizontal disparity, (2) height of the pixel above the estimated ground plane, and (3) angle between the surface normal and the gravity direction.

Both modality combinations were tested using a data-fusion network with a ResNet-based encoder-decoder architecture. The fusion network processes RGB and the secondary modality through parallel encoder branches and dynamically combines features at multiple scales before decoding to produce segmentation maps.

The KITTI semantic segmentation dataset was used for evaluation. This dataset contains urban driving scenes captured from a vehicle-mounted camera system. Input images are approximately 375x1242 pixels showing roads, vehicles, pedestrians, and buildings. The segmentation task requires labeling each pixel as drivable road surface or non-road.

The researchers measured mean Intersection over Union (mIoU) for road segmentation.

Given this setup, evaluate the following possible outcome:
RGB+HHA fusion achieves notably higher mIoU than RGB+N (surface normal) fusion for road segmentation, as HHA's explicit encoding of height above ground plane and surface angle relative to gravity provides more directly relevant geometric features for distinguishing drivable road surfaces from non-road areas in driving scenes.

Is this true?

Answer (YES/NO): NO